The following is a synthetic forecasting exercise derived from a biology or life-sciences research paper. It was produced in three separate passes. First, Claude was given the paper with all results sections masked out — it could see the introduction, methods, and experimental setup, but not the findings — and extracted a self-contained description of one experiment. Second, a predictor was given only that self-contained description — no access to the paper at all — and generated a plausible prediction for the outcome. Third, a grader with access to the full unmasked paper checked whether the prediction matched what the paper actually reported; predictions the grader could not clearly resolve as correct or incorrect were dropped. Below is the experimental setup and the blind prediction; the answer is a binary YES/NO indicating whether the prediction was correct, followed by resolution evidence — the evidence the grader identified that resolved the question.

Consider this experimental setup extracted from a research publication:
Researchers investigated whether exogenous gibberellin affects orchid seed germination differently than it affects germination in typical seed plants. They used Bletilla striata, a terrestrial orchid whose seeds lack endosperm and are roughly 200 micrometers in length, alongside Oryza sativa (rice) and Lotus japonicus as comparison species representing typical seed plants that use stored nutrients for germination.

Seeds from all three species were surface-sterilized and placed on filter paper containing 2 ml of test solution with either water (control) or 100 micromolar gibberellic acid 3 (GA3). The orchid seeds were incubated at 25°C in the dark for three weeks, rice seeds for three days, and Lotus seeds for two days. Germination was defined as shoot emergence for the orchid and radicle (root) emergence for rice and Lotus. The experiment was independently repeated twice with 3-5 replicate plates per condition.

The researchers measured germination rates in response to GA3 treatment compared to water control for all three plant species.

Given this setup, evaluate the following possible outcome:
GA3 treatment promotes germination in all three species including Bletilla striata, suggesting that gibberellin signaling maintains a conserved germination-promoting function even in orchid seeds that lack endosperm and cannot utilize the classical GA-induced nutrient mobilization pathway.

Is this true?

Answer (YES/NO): NO